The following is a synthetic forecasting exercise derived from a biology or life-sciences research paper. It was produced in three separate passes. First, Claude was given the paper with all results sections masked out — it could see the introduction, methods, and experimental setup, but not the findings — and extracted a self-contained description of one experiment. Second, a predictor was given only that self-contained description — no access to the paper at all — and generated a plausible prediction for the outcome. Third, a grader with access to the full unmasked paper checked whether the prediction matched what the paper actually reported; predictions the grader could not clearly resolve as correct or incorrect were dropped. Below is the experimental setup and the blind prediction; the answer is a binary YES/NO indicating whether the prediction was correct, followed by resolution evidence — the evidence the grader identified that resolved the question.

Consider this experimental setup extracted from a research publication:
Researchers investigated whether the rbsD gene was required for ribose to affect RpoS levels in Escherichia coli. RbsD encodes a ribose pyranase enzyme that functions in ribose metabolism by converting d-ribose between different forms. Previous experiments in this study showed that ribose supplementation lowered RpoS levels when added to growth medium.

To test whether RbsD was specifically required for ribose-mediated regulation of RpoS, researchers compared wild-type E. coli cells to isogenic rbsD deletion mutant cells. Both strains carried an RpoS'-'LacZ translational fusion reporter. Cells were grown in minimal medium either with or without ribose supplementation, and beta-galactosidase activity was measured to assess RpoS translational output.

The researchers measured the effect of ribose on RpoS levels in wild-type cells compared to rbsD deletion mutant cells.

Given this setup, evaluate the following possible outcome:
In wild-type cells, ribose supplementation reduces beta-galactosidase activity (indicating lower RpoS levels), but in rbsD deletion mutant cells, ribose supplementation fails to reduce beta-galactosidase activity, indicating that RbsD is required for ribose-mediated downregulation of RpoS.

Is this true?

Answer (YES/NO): YES